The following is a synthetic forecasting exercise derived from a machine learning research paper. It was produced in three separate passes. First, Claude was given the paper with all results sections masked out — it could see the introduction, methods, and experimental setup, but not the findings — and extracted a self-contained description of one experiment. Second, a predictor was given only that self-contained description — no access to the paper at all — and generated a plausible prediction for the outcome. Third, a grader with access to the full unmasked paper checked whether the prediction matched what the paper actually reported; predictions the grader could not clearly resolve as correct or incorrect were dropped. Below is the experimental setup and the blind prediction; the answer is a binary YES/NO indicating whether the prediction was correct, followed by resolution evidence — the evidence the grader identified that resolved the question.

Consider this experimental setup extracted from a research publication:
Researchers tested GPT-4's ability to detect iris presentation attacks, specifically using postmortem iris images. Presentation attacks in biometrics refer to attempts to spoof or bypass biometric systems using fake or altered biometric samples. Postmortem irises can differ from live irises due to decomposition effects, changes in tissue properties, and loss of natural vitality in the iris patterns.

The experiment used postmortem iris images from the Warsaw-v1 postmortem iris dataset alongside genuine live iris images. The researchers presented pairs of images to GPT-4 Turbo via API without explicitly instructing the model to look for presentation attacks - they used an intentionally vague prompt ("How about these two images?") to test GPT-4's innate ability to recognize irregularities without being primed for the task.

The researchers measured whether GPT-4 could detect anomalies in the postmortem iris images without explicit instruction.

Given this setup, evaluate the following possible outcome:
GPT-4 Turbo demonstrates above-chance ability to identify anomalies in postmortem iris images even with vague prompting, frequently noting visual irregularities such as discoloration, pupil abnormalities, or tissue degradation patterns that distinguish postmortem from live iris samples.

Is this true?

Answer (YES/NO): NO